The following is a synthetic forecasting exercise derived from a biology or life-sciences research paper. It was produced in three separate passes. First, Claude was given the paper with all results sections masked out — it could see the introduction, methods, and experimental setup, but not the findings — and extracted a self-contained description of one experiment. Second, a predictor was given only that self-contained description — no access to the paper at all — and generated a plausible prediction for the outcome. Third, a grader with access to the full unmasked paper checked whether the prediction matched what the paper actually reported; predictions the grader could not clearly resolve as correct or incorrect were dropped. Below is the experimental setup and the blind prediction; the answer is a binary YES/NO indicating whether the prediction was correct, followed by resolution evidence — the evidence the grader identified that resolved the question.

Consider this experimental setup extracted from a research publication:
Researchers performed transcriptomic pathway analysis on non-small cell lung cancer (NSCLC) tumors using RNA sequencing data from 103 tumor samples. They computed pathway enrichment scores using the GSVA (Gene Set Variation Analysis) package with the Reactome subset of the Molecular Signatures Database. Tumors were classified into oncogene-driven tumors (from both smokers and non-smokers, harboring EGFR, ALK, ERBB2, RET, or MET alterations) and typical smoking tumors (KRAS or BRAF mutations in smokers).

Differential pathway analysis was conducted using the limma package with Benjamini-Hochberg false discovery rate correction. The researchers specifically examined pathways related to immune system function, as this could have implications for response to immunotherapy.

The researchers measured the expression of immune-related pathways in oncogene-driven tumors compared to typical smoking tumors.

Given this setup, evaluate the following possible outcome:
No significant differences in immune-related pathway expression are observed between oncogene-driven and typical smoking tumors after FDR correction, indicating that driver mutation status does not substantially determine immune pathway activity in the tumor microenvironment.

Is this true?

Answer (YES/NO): NO